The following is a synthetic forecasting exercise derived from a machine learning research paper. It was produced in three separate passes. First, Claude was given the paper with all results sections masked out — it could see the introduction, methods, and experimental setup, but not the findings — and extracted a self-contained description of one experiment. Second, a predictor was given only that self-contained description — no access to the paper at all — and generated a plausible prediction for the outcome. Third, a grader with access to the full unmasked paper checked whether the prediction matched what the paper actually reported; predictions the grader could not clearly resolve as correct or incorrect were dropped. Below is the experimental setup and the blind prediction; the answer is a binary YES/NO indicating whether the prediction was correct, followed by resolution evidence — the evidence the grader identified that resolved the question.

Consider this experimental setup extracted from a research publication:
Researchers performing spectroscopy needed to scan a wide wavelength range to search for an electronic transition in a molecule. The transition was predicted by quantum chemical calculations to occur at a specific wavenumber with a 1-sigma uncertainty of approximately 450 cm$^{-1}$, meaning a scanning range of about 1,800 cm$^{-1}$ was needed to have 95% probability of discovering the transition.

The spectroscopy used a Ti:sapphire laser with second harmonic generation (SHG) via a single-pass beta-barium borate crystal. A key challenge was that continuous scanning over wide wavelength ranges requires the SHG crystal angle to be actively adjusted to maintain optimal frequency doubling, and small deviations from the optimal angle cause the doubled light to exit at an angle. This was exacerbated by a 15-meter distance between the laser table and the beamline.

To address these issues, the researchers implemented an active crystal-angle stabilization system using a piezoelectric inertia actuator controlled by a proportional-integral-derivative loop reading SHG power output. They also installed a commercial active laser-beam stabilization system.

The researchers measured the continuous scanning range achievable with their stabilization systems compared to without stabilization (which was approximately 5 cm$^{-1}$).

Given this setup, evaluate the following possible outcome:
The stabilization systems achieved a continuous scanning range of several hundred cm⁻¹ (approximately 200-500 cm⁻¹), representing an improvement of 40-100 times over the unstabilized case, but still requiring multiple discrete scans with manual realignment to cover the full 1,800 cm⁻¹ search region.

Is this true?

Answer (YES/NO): NO